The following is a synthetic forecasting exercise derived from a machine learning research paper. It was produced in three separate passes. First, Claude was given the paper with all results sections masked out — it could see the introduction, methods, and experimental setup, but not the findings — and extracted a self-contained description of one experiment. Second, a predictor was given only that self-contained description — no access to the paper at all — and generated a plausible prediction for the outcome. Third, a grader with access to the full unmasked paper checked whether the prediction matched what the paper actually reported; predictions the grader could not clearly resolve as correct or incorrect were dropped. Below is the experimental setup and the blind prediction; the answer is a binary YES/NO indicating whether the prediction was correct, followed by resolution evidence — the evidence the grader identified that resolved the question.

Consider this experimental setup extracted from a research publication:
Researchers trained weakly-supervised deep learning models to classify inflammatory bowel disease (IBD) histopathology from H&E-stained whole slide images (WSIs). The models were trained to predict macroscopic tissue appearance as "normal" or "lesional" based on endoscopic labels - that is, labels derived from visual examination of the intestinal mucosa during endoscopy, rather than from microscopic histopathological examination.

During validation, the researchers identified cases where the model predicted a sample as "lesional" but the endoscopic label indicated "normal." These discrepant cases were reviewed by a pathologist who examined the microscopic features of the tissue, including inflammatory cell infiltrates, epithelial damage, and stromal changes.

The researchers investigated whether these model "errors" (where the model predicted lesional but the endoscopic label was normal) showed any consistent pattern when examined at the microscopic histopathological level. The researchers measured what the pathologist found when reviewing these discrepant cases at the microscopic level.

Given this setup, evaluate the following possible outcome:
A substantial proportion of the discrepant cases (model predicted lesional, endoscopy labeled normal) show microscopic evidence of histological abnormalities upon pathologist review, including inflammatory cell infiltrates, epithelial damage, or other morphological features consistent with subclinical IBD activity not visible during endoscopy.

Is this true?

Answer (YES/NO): YES